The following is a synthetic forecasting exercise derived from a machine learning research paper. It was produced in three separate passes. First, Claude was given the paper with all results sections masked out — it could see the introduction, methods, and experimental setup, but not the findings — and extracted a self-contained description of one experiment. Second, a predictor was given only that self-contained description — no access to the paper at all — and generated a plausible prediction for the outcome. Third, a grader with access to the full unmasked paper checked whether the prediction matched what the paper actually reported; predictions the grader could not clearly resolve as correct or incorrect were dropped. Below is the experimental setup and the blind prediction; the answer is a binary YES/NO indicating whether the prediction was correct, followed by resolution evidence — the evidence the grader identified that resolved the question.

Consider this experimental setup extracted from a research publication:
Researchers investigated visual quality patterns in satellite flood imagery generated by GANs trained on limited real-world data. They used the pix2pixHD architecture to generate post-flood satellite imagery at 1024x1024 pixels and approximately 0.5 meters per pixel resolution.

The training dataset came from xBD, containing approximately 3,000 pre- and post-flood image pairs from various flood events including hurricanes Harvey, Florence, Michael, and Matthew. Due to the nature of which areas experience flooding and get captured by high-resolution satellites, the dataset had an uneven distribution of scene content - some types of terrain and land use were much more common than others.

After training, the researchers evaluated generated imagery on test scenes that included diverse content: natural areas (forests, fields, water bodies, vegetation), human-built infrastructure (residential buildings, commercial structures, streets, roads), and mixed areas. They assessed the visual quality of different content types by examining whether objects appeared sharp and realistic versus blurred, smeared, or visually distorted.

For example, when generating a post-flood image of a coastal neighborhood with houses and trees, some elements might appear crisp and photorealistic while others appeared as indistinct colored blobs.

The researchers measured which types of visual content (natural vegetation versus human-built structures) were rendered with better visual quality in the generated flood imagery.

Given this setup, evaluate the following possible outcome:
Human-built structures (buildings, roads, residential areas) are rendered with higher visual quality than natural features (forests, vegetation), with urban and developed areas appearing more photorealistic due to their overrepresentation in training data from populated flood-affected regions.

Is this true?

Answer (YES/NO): NO